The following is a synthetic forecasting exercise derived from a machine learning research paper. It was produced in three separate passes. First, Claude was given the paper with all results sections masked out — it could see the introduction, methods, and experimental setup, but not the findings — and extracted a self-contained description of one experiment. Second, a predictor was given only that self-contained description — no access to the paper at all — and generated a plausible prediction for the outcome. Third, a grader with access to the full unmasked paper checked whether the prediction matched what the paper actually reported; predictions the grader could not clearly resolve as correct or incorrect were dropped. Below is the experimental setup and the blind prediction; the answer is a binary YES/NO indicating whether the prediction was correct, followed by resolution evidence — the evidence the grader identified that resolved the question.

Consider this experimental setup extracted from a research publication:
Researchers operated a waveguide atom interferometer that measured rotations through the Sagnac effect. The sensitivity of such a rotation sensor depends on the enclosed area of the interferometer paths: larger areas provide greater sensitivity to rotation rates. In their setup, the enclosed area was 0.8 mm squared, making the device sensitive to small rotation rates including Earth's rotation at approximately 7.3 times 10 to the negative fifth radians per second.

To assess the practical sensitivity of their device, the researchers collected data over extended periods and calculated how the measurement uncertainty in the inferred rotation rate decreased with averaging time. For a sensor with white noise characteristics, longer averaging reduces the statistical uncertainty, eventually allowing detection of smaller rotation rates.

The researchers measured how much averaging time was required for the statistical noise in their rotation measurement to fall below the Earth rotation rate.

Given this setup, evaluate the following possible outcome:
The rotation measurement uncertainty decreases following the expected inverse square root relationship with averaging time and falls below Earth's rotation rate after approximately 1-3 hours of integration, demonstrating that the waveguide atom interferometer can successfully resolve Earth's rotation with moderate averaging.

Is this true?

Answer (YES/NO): NO